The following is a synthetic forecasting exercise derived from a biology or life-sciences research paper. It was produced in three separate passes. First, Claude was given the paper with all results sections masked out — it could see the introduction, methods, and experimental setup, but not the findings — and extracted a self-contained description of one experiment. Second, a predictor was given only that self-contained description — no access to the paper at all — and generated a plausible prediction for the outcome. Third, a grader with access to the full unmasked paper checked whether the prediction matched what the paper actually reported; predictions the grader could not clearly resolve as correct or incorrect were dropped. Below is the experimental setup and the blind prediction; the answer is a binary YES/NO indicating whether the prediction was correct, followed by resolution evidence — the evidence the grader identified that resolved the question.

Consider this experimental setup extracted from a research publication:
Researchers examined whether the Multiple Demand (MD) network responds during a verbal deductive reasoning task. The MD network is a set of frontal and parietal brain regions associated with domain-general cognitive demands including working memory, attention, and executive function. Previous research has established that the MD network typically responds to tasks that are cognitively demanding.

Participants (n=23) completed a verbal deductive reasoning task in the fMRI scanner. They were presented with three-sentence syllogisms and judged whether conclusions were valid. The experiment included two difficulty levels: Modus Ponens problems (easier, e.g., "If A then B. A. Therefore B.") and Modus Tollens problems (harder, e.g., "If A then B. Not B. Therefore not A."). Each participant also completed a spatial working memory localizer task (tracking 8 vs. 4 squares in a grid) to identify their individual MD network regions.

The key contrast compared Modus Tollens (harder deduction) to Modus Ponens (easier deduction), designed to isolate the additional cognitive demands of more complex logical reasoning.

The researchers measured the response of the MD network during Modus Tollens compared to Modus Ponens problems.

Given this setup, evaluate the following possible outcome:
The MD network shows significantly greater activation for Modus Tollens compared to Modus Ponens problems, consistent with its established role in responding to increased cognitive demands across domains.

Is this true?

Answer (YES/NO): NO